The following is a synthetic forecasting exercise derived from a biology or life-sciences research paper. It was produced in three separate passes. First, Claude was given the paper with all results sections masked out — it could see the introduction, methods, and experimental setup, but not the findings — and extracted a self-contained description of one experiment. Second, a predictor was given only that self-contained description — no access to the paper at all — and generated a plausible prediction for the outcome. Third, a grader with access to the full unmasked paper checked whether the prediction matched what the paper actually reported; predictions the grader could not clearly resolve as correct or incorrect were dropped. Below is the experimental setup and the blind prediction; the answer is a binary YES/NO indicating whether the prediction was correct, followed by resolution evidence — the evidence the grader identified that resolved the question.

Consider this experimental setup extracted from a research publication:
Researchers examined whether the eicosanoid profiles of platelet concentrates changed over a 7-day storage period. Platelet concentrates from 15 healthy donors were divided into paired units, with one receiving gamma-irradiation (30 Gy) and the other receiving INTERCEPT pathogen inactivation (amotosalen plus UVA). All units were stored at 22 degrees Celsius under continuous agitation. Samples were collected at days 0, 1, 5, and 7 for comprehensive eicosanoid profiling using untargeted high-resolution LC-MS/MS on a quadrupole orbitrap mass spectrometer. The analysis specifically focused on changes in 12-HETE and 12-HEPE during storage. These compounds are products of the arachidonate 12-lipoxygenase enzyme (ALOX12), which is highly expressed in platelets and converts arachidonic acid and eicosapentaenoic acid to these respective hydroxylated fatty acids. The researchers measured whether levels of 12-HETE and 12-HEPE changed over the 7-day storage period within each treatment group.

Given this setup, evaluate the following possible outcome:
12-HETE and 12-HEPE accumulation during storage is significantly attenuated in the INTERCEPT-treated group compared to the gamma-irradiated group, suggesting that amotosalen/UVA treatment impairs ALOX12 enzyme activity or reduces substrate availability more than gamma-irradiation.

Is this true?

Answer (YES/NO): YES